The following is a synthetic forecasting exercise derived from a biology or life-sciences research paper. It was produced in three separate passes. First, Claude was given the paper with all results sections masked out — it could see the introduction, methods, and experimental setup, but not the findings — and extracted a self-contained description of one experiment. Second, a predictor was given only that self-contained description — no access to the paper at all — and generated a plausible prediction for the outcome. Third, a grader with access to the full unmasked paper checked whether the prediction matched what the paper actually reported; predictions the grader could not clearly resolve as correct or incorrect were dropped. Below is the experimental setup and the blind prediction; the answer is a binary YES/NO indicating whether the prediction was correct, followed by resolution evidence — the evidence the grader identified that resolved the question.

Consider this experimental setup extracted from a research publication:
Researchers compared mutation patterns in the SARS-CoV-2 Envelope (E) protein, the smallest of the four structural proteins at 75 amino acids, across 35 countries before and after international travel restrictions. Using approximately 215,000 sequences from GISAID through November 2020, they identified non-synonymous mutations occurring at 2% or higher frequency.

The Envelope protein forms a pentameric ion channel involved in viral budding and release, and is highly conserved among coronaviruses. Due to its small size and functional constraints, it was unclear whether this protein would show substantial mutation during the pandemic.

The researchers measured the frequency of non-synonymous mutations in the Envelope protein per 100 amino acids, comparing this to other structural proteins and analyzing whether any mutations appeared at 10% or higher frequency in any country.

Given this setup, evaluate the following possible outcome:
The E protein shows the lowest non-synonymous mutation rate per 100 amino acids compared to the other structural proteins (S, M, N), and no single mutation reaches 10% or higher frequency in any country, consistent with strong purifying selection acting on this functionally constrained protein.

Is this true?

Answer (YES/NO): NO